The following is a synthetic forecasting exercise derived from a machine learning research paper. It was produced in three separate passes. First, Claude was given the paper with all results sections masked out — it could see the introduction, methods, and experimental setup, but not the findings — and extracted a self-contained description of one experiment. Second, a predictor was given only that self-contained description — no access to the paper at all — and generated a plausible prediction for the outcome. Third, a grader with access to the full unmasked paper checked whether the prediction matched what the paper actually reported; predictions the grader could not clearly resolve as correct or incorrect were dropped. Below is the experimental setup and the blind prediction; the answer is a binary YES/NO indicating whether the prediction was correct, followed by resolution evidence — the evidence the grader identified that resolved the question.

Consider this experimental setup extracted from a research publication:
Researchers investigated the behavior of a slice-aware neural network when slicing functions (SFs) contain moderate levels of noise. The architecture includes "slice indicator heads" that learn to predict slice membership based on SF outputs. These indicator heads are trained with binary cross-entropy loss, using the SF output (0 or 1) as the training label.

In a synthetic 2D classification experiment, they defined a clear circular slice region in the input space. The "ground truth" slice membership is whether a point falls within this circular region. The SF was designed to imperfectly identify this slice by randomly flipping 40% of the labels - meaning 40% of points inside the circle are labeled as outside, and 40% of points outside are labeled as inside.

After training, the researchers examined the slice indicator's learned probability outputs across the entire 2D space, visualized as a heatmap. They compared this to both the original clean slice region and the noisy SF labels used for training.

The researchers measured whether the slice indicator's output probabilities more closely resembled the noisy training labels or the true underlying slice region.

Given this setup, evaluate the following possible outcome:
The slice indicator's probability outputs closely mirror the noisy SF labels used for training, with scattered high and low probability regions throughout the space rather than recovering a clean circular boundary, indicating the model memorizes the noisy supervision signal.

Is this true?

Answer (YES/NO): NO